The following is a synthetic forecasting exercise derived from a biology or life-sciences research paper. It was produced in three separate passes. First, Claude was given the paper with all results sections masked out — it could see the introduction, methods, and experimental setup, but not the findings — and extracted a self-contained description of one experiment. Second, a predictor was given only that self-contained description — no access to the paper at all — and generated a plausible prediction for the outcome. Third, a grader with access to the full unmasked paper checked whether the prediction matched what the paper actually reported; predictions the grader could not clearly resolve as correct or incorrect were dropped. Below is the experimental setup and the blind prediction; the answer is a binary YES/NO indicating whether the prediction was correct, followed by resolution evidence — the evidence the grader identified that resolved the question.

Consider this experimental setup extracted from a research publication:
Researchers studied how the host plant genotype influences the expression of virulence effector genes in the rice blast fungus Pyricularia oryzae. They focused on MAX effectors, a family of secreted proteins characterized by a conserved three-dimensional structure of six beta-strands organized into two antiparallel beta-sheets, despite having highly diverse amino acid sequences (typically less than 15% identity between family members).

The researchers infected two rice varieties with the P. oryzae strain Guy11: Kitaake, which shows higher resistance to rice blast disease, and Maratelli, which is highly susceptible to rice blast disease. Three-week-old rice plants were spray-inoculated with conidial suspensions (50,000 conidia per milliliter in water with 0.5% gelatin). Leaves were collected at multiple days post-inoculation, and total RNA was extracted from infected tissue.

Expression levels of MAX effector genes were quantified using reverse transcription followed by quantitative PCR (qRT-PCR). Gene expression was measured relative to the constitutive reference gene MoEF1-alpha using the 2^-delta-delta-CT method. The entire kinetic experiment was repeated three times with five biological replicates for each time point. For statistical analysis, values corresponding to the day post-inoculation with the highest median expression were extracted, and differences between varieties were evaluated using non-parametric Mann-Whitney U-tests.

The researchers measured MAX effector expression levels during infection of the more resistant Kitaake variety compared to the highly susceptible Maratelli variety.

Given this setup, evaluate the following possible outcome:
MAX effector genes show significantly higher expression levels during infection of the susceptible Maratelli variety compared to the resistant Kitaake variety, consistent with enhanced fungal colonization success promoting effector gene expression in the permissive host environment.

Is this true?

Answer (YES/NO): NO